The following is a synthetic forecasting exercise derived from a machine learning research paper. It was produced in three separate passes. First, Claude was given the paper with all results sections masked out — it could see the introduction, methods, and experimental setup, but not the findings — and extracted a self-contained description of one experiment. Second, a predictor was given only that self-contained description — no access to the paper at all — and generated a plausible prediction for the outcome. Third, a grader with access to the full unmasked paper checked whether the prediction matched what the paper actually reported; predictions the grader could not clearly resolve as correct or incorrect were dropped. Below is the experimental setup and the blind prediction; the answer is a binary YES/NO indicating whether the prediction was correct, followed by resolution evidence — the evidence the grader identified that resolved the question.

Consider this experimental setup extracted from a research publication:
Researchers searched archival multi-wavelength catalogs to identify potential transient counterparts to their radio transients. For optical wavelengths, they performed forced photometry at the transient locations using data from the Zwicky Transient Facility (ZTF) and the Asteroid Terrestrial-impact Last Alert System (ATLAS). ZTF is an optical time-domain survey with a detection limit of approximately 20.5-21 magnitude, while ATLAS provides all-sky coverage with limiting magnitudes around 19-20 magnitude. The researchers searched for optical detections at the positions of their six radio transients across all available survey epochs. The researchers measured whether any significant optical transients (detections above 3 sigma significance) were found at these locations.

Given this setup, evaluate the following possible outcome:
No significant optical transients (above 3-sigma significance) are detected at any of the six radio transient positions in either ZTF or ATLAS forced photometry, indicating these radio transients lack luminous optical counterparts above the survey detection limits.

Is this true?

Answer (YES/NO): NO